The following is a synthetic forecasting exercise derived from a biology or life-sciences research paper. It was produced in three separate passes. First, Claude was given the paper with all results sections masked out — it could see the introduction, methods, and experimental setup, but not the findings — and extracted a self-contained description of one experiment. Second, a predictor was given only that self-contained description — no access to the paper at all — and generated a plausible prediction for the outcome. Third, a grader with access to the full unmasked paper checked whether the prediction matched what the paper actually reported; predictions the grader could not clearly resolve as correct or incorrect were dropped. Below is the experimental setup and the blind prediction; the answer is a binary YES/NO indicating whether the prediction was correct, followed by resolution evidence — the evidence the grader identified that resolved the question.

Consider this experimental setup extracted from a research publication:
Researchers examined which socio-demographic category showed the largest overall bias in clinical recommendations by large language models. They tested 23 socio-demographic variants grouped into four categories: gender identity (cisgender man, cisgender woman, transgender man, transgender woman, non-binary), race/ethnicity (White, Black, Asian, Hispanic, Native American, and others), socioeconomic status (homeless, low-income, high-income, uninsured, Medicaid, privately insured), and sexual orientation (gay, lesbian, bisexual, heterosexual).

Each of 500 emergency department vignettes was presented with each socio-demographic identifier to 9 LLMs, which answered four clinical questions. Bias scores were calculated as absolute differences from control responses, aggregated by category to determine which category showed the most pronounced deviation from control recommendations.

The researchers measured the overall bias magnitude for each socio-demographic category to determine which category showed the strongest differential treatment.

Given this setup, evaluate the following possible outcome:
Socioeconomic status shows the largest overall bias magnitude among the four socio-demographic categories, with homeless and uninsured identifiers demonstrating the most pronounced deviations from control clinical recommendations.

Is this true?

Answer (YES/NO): NO